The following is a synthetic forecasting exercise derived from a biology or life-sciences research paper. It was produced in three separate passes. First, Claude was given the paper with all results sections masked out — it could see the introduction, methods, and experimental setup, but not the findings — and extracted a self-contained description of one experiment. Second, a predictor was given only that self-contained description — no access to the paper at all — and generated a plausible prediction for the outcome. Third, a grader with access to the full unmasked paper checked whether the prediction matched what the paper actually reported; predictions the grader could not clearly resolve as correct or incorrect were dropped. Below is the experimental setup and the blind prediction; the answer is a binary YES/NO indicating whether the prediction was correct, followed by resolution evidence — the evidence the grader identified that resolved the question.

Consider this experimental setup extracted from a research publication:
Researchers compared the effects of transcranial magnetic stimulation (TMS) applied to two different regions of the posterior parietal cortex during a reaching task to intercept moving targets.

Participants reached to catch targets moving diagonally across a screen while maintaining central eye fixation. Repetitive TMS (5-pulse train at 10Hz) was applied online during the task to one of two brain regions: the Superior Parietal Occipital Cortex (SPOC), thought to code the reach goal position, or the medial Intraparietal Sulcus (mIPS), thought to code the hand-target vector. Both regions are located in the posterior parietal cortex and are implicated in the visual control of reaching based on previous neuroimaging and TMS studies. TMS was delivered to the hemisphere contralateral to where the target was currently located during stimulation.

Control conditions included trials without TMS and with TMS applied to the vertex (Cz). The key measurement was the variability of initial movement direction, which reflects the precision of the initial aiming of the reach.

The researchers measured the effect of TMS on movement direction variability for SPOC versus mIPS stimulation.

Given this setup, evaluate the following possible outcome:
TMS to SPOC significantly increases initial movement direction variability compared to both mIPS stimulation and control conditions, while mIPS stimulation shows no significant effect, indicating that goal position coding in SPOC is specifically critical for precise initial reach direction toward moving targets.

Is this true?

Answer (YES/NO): NO